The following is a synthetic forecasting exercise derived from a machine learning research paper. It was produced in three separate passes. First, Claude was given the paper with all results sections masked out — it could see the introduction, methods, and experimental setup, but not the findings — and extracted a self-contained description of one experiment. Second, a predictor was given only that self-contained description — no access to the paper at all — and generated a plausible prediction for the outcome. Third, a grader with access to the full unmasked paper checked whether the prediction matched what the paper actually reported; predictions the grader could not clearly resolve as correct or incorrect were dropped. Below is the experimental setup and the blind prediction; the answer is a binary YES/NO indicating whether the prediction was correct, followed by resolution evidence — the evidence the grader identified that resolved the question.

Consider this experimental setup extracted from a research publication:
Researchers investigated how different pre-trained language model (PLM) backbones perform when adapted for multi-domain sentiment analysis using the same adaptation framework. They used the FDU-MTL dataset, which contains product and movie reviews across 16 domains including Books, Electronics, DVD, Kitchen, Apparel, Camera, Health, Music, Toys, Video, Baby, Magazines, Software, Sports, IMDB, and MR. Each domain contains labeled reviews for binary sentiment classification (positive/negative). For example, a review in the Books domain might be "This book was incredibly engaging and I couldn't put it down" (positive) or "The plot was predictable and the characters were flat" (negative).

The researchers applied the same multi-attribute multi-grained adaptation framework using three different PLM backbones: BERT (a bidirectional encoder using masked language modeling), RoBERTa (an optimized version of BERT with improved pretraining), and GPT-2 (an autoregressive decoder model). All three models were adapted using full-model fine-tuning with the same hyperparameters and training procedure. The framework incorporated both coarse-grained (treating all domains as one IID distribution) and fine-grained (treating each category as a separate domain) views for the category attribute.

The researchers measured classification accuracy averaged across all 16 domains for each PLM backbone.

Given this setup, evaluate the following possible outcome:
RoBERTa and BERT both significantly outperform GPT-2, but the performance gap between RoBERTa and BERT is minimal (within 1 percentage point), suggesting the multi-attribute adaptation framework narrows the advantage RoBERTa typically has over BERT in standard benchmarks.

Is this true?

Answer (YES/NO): NO